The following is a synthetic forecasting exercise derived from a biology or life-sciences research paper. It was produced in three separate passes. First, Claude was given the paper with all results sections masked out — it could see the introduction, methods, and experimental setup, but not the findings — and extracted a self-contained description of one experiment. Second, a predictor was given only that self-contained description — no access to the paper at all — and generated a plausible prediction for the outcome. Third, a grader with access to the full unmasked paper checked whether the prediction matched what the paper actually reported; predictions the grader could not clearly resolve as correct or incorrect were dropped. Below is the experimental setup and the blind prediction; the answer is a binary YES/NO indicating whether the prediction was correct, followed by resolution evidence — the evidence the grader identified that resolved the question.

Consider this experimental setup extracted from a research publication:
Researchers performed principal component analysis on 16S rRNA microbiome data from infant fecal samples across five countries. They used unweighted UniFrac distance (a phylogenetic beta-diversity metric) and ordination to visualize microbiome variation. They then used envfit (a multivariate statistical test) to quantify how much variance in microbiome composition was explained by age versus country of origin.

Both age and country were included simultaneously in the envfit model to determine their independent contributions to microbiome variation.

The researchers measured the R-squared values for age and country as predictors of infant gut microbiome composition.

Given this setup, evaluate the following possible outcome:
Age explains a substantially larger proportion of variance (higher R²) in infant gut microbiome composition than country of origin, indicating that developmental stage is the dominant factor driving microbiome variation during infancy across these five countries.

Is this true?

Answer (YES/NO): NO